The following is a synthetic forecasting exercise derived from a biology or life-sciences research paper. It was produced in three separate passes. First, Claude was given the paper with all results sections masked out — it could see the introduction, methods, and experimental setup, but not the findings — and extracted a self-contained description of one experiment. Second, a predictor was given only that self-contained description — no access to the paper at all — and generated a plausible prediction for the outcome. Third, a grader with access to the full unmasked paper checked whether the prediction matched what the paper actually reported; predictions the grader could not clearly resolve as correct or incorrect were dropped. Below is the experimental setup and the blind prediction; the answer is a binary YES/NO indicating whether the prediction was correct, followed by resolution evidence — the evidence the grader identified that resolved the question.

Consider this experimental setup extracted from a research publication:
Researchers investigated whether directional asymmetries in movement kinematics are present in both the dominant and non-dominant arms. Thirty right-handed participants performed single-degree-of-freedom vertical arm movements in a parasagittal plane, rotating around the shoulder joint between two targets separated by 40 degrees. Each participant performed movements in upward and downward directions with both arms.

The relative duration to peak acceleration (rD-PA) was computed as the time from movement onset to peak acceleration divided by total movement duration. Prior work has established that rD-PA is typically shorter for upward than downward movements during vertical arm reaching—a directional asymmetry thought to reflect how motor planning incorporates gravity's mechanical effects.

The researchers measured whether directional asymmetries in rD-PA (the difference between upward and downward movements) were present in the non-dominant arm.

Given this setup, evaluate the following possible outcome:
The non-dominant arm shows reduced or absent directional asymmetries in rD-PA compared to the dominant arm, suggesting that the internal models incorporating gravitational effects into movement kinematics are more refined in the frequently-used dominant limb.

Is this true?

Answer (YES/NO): YES